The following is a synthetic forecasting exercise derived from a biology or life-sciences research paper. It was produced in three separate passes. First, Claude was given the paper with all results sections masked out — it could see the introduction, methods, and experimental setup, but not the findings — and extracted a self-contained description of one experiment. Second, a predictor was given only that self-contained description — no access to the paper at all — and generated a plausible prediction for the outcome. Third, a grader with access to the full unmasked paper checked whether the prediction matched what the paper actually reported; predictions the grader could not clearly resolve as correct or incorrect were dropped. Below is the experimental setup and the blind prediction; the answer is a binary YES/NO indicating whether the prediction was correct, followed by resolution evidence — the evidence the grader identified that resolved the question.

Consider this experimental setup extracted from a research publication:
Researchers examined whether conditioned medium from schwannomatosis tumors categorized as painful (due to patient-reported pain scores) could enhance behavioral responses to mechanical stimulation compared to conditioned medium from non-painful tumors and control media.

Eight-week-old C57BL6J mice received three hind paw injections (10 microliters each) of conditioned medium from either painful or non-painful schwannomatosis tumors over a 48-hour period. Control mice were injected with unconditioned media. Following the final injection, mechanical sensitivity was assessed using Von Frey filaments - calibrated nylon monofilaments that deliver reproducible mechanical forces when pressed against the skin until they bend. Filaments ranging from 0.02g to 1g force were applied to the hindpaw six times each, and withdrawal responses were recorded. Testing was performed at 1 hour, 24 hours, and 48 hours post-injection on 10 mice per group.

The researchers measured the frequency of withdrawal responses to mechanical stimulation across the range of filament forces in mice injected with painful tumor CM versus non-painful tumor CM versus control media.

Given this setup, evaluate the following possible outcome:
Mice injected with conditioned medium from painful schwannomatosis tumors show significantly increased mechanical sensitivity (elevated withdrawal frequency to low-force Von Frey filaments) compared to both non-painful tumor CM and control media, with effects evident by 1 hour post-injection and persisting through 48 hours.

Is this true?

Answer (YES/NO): NO